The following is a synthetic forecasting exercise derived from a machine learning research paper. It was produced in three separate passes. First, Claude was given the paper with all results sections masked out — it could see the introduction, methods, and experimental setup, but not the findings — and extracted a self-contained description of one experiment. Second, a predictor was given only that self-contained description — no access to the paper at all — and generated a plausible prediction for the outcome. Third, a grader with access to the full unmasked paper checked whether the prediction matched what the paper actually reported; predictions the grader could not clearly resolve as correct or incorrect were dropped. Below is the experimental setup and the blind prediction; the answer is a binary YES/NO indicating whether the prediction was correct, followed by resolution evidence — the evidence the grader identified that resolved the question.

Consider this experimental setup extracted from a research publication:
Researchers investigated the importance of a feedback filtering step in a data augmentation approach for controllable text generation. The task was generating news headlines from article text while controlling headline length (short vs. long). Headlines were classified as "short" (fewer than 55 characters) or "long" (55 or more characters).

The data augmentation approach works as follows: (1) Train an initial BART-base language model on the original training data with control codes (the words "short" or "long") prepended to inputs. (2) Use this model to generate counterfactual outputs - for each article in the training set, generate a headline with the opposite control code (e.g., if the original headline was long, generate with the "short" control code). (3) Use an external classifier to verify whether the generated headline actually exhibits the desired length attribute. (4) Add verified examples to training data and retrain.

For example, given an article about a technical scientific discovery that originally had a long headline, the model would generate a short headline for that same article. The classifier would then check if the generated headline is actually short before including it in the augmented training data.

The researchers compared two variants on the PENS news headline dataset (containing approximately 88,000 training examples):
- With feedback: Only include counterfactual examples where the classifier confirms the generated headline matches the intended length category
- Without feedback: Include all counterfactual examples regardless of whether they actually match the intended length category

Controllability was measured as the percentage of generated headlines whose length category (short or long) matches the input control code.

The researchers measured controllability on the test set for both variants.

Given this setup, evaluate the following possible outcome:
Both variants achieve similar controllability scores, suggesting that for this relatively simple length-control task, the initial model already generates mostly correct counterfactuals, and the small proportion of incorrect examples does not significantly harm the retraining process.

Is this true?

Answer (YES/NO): NO